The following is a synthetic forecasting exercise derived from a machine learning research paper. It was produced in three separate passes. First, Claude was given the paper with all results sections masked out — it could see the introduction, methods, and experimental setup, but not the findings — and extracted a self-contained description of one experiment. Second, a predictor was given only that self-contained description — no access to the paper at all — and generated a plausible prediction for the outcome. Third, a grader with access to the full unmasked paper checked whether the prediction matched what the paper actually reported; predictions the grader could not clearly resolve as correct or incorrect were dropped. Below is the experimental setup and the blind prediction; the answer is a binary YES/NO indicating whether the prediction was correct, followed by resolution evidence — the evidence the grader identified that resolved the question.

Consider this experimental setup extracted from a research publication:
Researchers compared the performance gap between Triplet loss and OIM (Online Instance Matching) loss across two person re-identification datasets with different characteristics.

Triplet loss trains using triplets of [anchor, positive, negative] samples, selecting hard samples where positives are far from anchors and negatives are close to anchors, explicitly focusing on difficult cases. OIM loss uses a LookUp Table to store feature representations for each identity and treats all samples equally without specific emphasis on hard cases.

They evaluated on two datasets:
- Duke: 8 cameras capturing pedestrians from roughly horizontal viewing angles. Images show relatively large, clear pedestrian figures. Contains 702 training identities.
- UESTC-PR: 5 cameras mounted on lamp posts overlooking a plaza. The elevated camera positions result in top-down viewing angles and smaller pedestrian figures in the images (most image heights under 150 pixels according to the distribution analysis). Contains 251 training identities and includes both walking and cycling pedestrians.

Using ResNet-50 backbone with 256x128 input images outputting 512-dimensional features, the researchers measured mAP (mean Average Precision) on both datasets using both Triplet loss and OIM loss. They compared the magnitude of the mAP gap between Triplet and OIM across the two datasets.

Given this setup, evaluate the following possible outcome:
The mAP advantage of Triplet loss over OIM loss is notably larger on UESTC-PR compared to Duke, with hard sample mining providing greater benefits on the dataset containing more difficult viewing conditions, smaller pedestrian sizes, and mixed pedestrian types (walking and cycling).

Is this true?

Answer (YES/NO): NO